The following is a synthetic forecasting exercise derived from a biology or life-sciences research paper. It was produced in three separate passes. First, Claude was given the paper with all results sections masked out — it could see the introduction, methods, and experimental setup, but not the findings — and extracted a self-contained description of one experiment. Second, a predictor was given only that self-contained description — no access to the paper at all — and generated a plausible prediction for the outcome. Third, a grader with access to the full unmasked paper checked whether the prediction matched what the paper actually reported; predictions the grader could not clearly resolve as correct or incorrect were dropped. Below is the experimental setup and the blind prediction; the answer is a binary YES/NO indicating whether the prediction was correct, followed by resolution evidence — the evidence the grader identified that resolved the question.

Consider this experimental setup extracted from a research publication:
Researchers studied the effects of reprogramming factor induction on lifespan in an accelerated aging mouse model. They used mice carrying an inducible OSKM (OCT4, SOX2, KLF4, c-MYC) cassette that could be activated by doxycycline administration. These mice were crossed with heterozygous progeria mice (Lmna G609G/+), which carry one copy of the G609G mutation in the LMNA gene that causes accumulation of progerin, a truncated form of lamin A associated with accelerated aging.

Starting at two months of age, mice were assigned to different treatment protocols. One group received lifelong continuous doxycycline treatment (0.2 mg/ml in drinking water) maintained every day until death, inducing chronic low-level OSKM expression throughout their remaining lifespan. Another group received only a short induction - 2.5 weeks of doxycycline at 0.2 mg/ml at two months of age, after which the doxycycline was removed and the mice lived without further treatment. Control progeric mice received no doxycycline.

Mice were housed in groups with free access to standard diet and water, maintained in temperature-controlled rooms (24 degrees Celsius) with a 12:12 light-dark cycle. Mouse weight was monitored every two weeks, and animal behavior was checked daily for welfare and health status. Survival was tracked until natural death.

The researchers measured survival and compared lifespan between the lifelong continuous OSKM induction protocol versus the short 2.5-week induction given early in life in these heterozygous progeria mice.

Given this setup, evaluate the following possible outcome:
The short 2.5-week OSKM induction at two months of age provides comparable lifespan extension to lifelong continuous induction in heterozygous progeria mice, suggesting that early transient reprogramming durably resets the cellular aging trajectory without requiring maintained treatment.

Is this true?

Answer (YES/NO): NO